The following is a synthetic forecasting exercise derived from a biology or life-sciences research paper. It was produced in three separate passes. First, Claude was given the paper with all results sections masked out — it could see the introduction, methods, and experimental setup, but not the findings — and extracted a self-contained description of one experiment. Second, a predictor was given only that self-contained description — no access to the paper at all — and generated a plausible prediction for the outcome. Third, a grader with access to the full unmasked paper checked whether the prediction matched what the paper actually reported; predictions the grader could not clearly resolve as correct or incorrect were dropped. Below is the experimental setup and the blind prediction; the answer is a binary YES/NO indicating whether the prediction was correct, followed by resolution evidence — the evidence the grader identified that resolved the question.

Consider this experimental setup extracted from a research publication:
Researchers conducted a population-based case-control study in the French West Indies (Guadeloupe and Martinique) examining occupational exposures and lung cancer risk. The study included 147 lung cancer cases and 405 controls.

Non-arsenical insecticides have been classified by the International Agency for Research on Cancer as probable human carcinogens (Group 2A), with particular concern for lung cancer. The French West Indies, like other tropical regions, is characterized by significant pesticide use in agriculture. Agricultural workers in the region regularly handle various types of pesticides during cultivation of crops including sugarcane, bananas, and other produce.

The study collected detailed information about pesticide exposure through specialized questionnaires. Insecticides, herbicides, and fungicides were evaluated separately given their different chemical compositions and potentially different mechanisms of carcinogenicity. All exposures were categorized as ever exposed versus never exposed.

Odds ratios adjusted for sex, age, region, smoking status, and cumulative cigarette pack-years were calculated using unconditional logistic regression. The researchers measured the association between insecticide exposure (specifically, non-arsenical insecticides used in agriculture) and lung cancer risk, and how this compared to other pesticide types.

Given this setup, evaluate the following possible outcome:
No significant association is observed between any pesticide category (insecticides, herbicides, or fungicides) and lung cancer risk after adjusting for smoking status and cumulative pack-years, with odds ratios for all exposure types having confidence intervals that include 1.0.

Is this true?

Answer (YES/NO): NO